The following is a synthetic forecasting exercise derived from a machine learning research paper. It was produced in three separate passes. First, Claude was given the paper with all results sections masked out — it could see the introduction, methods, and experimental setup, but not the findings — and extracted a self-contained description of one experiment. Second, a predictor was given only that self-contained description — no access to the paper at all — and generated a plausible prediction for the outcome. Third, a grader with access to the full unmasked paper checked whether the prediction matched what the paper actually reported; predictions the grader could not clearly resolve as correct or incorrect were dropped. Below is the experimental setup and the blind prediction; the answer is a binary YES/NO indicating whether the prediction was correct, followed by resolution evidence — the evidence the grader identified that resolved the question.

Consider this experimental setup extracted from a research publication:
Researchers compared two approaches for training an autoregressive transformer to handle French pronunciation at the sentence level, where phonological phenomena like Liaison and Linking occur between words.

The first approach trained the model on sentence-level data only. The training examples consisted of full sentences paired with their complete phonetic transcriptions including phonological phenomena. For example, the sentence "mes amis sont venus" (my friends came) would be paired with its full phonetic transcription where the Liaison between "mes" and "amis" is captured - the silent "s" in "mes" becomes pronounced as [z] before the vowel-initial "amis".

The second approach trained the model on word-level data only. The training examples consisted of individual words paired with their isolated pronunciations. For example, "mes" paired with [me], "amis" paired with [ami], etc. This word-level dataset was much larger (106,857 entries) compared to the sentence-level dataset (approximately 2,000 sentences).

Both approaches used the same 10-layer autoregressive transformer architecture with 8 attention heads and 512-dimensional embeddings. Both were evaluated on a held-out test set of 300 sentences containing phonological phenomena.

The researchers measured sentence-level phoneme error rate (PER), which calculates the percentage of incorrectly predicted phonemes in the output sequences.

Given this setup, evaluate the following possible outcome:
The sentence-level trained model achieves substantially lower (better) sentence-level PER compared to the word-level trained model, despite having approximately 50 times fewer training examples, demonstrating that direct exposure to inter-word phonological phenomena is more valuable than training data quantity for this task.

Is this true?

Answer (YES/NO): NO